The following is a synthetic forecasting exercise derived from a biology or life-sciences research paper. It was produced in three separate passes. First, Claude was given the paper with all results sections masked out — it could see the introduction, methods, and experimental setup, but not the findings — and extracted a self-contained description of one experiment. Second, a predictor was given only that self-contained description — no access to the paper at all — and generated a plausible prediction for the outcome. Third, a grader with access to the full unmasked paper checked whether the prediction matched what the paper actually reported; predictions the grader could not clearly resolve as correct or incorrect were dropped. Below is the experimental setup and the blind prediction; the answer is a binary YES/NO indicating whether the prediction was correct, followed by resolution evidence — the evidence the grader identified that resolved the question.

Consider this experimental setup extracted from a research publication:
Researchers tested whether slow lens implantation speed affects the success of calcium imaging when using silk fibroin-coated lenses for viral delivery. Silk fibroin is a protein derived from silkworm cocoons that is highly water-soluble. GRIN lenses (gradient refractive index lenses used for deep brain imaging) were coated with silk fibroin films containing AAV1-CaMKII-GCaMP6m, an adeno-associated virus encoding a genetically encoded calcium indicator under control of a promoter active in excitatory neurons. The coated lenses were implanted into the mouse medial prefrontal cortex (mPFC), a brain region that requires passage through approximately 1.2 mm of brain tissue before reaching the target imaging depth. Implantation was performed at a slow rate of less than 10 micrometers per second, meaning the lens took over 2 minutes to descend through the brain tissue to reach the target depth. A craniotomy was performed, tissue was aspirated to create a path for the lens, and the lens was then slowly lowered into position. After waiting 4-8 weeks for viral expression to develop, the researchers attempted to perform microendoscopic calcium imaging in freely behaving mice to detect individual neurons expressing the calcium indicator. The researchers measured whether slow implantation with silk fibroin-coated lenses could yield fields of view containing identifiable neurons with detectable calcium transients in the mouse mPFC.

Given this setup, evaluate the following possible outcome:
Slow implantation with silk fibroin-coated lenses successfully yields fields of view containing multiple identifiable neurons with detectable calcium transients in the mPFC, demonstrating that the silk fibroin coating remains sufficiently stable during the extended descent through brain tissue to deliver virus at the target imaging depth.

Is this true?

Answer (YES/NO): NO